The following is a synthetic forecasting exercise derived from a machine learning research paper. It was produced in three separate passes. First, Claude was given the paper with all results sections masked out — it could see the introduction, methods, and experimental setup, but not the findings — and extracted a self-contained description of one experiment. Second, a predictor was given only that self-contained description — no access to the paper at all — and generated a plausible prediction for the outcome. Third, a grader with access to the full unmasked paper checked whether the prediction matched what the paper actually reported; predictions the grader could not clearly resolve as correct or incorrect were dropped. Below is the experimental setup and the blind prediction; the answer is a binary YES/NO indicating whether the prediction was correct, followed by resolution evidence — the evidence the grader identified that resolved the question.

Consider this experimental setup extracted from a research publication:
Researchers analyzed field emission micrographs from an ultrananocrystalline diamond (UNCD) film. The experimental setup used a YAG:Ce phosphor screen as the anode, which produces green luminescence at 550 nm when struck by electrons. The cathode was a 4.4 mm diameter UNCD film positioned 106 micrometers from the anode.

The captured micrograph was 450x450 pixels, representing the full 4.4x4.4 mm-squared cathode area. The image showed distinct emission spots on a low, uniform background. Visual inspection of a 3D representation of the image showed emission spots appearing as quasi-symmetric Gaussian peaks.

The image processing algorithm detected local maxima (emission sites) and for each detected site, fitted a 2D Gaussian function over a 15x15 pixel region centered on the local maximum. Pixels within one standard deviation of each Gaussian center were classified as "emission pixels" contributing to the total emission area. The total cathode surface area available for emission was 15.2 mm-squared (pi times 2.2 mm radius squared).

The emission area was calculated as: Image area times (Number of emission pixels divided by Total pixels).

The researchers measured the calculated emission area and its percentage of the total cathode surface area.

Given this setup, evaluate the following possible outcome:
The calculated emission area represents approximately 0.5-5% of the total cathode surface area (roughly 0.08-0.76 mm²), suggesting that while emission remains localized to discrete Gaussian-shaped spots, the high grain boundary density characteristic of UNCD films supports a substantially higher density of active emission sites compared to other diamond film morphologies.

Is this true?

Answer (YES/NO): NO